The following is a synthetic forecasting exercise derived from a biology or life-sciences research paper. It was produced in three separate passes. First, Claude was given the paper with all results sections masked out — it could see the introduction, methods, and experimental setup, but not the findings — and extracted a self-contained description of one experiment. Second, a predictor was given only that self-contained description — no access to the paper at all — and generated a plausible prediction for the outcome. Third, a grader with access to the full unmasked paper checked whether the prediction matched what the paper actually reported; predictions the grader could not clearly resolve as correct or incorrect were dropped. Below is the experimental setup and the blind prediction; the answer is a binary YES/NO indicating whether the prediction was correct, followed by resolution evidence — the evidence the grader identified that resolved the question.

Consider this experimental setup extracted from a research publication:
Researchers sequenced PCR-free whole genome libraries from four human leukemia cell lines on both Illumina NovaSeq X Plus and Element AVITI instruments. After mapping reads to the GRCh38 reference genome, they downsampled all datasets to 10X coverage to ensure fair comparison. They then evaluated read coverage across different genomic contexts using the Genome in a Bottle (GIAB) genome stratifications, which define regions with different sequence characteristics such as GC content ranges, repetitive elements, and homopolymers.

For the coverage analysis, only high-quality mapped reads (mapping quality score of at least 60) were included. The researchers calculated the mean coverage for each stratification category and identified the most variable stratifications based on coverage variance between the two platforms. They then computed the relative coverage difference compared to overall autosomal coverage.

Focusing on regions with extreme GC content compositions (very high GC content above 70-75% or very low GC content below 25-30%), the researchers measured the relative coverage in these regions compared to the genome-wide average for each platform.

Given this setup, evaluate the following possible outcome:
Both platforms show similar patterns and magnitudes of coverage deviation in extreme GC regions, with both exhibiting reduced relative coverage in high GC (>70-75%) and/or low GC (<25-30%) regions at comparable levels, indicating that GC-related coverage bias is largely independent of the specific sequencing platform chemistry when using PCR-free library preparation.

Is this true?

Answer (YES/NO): NO